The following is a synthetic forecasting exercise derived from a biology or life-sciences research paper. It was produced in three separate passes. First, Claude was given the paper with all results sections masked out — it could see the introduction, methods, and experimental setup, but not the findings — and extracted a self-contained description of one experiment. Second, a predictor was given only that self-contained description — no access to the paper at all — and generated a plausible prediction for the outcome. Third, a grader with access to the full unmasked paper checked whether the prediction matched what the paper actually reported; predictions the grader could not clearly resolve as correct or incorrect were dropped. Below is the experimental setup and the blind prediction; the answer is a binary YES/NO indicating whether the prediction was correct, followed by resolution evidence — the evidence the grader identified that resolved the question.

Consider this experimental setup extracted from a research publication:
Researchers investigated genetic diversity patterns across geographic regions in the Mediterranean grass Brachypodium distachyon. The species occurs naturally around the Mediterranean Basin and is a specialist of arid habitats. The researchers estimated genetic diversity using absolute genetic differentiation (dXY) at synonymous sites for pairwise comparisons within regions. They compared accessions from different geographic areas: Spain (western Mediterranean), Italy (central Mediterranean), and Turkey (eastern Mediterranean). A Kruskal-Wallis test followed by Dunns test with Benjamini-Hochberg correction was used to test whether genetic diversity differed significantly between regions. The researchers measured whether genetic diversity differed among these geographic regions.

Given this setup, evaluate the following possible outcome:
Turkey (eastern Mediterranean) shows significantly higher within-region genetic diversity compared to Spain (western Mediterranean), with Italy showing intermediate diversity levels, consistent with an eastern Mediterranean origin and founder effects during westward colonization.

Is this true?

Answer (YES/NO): NO